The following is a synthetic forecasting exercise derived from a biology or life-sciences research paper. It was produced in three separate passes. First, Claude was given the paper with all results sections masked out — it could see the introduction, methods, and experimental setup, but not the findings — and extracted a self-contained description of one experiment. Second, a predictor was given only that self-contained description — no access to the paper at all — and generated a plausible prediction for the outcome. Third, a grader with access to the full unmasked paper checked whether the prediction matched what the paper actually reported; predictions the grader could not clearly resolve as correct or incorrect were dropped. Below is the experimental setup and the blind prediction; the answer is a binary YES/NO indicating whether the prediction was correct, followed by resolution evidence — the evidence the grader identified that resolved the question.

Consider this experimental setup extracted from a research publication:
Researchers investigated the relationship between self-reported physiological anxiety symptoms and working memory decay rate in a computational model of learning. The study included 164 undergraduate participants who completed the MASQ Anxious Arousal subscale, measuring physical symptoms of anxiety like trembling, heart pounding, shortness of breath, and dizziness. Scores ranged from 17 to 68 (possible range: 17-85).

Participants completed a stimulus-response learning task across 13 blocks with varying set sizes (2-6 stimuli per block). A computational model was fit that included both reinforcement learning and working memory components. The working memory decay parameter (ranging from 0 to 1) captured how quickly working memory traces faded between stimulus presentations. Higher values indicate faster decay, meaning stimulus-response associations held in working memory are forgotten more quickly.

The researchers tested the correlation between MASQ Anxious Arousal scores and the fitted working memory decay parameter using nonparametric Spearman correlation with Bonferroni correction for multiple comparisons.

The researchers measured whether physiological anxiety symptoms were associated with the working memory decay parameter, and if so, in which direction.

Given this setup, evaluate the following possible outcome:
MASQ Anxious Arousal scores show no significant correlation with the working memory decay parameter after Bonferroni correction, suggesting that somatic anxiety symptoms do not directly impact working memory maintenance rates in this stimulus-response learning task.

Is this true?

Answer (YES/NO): NO